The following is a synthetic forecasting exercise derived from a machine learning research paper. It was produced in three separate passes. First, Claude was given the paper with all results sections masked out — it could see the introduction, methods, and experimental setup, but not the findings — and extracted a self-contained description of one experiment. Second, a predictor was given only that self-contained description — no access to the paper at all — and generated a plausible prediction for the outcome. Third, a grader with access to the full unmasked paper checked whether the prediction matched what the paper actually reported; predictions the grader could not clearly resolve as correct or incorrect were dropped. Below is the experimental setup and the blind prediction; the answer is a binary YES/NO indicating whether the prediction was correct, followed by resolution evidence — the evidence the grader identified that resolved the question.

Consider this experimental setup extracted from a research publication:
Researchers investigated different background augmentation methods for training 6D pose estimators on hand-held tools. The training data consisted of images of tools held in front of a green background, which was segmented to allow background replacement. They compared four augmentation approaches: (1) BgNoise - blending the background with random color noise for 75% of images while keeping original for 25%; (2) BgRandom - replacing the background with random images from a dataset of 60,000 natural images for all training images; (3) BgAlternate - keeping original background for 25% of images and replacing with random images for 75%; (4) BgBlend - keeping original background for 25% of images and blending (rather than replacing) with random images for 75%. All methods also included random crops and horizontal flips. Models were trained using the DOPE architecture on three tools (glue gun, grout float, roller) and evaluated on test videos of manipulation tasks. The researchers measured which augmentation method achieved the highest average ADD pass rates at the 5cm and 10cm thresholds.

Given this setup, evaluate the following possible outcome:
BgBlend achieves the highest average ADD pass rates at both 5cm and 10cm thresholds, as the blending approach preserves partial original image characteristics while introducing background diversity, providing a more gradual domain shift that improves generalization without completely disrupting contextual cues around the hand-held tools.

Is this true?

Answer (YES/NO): YES